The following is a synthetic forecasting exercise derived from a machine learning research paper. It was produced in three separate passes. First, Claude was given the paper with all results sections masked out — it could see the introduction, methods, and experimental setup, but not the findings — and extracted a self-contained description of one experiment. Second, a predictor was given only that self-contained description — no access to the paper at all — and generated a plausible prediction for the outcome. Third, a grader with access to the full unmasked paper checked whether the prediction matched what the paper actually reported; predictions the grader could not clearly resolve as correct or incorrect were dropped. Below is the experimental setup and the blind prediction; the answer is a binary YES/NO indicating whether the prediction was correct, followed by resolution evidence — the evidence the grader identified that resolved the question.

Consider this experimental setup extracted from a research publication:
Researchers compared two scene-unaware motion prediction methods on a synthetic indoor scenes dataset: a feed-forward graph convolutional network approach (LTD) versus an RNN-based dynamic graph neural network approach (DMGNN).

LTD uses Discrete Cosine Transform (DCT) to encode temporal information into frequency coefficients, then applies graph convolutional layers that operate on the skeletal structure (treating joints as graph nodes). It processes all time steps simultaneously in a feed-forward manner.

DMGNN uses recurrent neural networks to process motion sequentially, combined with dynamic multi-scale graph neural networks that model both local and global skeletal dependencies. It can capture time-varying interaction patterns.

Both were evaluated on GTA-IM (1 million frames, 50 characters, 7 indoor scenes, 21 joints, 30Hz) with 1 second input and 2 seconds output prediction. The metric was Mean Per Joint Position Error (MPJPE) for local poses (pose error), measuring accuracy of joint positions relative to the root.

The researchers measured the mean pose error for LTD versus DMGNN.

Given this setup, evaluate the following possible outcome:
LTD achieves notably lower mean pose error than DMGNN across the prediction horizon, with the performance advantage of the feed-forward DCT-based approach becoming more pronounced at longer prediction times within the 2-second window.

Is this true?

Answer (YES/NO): NO